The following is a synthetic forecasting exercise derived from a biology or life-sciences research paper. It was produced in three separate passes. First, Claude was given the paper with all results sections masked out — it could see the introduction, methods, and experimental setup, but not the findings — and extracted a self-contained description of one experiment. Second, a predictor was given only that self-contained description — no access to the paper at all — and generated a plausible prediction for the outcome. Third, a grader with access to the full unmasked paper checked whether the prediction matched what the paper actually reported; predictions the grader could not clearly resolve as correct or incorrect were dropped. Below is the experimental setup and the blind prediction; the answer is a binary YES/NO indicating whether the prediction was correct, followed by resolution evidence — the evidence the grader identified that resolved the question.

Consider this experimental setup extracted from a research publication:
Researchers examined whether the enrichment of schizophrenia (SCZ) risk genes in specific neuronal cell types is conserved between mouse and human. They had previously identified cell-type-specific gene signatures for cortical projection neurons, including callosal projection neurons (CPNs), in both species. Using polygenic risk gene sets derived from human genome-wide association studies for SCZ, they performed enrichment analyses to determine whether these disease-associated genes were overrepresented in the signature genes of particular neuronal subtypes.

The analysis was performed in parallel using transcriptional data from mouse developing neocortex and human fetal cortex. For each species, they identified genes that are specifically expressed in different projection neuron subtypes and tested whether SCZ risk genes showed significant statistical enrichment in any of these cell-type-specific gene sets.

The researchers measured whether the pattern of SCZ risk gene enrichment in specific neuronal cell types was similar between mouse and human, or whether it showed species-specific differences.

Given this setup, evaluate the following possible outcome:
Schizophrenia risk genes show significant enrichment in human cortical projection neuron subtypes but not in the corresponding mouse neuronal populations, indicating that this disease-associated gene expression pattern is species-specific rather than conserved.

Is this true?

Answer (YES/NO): YES